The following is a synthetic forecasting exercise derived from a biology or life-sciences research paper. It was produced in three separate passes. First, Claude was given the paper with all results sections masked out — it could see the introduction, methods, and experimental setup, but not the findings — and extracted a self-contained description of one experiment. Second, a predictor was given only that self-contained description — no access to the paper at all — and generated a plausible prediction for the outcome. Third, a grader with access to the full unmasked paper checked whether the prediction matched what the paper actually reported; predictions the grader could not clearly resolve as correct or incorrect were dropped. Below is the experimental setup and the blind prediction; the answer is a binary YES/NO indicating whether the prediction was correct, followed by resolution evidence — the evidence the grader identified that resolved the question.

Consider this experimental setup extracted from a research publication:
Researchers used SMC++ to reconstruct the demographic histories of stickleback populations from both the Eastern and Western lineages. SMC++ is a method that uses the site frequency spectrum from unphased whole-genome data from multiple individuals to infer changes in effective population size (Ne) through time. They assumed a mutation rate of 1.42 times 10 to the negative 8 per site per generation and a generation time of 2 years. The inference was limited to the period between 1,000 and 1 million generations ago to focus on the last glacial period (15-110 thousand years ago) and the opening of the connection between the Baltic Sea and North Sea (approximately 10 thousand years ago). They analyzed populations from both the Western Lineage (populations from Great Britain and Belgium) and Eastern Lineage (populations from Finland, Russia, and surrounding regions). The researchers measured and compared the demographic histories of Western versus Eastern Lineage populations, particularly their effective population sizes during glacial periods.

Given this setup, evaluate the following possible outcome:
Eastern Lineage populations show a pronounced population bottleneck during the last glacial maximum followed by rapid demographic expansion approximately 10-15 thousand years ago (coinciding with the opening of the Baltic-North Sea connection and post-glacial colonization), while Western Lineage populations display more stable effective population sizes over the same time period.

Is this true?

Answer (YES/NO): NO